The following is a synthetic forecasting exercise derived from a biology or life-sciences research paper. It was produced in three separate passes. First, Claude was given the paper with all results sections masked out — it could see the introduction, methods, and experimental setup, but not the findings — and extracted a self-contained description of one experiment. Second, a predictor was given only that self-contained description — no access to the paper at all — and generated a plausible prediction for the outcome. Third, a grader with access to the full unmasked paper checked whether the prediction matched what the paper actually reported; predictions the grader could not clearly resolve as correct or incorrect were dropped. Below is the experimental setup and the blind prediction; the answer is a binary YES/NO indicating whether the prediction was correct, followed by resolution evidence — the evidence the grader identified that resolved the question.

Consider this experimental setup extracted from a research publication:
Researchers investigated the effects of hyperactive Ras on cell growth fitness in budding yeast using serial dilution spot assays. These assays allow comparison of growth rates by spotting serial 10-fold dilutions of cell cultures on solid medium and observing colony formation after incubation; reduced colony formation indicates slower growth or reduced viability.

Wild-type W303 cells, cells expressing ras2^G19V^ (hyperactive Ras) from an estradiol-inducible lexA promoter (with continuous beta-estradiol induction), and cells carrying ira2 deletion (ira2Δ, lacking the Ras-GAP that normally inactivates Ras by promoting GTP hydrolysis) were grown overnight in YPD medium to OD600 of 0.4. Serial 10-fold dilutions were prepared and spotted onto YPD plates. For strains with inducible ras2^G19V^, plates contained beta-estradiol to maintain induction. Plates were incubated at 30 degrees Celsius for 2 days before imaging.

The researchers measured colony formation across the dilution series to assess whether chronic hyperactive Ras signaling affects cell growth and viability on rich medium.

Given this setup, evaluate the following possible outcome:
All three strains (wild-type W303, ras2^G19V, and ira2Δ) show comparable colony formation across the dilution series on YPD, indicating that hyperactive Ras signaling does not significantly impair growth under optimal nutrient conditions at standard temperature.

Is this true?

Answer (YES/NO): NO